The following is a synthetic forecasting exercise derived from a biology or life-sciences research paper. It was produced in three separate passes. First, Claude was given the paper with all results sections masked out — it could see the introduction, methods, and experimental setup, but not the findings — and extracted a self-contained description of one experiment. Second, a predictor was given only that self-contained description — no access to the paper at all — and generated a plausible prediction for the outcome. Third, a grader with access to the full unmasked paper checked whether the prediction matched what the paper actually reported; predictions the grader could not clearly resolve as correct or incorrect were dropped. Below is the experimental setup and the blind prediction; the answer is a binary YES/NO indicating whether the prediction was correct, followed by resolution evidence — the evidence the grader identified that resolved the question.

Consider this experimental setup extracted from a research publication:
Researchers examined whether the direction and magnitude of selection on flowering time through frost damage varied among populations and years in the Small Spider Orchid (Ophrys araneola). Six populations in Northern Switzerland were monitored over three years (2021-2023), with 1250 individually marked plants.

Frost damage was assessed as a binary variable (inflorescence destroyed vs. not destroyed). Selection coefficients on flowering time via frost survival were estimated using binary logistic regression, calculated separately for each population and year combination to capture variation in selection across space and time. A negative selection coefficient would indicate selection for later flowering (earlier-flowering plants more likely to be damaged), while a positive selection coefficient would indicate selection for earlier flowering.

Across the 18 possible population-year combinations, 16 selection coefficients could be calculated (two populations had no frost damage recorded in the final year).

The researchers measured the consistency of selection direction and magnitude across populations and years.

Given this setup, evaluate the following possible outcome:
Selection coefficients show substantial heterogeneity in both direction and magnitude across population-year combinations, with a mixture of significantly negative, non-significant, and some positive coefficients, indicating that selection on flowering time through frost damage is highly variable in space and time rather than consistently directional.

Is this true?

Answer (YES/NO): NO